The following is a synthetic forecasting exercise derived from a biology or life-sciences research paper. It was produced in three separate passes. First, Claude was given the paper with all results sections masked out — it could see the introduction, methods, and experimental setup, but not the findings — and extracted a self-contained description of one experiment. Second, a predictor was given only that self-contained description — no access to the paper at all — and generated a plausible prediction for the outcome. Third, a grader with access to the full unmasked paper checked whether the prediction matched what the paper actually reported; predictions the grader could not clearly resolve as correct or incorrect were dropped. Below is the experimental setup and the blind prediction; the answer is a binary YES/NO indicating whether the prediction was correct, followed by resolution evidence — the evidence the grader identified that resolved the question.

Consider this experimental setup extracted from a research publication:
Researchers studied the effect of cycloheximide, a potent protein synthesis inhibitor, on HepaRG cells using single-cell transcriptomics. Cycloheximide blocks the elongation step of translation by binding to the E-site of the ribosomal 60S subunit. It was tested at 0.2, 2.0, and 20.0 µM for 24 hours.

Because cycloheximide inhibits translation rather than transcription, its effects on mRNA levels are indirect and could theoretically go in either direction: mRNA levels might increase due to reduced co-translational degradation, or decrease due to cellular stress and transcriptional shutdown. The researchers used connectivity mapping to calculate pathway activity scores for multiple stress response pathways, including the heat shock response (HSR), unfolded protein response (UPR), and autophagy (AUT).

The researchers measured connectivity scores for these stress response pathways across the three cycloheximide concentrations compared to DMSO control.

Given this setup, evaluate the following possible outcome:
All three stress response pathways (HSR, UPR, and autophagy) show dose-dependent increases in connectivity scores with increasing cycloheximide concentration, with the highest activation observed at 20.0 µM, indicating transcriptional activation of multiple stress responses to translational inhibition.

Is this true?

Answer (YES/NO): NO